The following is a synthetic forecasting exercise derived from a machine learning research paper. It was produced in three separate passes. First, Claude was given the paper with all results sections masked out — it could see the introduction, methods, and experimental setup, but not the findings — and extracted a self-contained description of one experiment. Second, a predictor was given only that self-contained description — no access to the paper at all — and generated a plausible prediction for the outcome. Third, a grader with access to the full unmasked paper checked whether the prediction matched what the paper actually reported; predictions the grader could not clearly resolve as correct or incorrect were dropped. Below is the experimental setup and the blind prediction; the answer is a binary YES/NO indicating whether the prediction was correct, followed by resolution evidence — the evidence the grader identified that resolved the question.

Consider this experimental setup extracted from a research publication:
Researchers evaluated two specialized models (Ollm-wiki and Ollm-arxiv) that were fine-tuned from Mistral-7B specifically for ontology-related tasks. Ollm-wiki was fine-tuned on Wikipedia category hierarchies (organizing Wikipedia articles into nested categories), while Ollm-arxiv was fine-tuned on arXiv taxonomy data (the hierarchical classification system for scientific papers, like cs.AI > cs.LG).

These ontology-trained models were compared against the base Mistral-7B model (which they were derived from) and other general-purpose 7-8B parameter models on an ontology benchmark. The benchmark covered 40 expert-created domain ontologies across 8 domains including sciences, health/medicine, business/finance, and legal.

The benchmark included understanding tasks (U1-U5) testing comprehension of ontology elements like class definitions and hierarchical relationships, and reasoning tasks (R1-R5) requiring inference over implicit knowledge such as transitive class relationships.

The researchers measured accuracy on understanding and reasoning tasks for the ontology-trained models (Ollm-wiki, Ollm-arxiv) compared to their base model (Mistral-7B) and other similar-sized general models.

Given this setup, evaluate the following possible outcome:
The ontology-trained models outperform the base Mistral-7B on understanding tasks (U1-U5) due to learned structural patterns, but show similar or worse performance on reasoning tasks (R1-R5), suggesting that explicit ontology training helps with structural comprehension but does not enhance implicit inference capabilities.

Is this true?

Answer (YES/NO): NO